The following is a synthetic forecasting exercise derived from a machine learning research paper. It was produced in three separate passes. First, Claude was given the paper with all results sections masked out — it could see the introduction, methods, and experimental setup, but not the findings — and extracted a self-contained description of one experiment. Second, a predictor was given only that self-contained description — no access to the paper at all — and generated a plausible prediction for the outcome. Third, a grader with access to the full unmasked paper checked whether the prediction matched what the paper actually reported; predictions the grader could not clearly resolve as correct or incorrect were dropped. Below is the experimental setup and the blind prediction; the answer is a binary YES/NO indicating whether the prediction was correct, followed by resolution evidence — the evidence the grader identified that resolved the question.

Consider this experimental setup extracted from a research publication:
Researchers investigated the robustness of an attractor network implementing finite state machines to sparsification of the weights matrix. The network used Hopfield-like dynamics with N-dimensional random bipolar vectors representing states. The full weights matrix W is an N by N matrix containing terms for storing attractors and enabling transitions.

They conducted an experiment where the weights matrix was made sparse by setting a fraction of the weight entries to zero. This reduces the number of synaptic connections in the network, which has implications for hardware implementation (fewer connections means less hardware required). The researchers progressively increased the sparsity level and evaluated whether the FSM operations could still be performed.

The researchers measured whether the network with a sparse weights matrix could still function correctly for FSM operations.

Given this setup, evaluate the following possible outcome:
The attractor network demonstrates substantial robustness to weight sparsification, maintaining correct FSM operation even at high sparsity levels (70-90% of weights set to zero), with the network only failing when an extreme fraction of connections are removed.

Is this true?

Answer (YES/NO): YES